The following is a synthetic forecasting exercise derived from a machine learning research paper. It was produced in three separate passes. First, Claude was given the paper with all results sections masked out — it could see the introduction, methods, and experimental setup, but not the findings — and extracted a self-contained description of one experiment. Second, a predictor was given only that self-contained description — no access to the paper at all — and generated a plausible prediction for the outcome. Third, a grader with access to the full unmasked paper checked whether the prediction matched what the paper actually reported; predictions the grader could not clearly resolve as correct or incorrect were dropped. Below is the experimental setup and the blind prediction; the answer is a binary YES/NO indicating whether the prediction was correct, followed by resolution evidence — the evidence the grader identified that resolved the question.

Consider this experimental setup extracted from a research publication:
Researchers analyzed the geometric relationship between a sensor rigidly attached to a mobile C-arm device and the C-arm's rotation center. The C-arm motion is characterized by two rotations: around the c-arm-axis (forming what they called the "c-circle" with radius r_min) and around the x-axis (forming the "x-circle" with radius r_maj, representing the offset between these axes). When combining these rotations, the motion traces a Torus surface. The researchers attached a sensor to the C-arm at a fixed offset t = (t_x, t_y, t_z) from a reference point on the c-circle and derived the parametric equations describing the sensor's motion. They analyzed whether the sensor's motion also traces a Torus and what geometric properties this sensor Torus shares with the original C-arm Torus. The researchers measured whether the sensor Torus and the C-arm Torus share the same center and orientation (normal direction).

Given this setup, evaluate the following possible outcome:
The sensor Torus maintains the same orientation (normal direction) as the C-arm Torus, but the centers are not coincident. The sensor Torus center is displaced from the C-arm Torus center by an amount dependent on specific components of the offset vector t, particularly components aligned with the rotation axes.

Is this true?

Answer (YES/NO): NO